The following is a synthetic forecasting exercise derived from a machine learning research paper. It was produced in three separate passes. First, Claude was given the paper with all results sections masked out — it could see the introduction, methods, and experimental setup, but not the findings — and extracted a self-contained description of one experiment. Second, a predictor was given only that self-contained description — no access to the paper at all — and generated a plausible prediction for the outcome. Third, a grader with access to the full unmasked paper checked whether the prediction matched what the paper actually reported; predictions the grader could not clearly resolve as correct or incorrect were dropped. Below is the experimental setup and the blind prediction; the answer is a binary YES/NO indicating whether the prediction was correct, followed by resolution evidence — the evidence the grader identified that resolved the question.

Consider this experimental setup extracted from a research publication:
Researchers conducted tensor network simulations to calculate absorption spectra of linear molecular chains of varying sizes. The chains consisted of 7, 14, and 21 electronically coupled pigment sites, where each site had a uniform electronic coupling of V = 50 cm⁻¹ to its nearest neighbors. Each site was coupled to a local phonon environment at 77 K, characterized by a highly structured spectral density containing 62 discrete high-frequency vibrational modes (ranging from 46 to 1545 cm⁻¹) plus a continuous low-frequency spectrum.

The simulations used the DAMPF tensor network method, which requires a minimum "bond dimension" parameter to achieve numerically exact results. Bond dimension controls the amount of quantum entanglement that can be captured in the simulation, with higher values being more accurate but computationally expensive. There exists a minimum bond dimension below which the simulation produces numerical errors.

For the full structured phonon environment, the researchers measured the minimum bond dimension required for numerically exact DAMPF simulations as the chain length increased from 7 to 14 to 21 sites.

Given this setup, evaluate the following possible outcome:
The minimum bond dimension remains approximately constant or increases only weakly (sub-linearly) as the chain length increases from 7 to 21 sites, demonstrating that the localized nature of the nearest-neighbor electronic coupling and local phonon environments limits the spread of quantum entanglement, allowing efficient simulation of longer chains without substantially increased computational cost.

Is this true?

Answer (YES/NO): YES